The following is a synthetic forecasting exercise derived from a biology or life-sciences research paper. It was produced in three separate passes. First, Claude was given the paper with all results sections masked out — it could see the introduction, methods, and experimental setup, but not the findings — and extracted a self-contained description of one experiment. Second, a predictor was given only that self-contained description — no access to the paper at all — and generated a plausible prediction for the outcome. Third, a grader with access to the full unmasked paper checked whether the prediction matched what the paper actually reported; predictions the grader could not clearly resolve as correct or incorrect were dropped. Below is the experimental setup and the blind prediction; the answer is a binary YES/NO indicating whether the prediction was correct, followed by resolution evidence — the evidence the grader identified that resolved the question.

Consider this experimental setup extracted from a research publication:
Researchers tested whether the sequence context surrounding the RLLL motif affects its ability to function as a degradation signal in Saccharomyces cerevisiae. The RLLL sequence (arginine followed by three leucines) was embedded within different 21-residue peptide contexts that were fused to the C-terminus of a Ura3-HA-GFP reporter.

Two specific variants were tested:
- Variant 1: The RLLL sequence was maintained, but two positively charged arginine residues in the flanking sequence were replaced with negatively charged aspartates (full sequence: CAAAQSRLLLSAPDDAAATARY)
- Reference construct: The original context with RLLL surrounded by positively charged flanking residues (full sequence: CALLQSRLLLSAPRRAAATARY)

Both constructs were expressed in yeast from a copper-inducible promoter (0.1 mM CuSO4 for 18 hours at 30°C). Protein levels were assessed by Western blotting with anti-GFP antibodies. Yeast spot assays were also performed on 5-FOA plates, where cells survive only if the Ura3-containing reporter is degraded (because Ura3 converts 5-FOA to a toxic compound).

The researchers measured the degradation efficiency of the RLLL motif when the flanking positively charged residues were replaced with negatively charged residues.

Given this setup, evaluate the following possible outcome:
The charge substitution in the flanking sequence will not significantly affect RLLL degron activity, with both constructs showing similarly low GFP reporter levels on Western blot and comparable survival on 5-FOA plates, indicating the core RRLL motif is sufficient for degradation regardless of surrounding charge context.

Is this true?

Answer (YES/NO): NO